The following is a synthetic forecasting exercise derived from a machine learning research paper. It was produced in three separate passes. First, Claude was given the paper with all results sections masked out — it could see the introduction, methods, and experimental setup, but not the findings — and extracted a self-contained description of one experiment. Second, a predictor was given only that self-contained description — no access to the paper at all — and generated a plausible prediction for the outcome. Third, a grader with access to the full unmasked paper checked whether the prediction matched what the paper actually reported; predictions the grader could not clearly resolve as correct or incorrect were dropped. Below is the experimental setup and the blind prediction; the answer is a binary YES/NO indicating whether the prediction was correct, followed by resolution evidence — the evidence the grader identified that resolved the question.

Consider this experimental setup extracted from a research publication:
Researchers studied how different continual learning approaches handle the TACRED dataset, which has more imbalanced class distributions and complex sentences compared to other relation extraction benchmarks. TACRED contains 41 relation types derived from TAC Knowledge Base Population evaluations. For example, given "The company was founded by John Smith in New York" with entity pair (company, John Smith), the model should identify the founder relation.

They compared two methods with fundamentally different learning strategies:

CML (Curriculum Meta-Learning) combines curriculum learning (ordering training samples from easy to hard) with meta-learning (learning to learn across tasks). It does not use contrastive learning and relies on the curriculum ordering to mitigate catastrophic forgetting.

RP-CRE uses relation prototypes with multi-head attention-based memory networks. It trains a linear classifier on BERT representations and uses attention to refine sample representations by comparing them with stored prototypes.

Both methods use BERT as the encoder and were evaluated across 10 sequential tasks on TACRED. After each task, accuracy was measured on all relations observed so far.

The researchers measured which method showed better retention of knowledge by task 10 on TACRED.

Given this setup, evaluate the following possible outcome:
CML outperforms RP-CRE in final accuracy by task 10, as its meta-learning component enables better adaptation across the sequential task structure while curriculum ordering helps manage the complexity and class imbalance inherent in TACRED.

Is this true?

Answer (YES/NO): NO